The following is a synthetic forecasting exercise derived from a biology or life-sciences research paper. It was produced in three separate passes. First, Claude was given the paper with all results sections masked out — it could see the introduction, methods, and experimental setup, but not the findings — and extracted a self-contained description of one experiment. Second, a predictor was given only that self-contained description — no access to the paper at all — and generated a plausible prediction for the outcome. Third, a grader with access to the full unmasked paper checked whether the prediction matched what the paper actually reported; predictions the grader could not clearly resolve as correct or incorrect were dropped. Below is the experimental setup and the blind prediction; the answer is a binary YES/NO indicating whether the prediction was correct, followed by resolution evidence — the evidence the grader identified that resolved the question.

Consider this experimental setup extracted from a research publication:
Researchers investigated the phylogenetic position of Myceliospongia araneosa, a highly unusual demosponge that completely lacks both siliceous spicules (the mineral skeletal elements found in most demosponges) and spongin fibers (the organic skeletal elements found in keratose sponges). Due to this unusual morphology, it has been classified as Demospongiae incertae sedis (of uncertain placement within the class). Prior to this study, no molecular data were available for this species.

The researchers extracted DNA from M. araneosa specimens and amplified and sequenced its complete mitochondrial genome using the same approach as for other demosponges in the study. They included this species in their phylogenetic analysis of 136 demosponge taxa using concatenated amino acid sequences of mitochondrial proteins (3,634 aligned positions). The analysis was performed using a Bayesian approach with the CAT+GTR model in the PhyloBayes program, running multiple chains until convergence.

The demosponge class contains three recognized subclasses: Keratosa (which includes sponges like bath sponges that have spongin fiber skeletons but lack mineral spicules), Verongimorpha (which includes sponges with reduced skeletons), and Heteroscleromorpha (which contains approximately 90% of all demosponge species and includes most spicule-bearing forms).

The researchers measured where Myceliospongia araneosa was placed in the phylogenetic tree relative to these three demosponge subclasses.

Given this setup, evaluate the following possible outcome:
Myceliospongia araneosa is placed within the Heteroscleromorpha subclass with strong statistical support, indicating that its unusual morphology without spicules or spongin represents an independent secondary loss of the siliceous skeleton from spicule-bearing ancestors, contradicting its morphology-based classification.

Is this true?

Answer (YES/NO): YES